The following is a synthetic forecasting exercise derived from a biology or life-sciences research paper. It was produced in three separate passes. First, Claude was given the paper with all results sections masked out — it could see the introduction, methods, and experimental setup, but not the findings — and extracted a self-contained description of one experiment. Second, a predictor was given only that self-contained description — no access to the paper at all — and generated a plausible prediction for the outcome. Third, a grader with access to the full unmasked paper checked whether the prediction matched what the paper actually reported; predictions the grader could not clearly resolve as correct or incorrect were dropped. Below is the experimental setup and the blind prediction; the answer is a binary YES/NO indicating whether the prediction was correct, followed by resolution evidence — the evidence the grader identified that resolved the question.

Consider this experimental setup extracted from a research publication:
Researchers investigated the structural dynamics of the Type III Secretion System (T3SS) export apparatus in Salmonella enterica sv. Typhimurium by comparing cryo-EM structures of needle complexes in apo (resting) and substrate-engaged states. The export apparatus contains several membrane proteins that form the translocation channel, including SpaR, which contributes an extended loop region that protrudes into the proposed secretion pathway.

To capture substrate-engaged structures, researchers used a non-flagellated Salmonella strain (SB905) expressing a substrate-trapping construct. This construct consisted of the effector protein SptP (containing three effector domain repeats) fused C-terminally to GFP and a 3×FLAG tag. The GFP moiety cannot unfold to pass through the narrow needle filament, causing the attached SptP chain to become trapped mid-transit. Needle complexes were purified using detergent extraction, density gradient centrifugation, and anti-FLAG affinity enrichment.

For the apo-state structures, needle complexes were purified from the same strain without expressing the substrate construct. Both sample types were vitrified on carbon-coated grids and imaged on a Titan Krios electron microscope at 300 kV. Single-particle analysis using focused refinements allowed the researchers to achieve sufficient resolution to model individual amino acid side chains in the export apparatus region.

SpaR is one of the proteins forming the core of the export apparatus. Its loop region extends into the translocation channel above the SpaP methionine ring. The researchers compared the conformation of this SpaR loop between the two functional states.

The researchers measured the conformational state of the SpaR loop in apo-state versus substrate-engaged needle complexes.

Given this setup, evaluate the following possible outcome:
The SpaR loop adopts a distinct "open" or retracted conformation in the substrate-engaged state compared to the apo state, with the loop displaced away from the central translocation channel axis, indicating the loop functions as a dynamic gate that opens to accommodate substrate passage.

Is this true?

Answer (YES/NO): NO